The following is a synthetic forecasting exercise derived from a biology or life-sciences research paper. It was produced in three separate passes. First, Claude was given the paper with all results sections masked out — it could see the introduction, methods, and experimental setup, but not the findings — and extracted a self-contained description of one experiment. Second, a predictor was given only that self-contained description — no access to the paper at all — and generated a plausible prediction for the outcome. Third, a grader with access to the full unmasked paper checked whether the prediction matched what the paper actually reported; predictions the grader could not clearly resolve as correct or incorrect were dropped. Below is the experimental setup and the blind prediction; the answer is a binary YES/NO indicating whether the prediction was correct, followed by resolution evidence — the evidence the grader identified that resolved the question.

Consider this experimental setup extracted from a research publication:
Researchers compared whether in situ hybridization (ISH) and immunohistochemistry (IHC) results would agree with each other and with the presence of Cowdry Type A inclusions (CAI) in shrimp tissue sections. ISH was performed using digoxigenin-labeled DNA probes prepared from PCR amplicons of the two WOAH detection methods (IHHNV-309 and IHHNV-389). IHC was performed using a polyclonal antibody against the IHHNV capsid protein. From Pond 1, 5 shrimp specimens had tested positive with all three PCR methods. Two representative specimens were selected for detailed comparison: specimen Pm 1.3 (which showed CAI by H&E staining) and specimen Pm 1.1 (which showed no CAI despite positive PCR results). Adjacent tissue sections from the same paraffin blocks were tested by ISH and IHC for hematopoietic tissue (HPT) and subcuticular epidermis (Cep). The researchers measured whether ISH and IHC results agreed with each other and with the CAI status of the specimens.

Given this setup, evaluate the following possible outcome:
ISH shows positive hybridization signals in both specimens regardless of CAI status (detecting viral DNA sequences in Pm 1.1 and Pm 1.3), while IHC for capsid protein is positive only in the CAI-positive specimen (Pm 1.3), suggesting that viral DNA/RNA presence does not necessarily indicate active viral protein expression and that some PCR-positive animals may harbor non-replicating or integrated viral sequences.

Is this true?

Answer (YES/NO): NO